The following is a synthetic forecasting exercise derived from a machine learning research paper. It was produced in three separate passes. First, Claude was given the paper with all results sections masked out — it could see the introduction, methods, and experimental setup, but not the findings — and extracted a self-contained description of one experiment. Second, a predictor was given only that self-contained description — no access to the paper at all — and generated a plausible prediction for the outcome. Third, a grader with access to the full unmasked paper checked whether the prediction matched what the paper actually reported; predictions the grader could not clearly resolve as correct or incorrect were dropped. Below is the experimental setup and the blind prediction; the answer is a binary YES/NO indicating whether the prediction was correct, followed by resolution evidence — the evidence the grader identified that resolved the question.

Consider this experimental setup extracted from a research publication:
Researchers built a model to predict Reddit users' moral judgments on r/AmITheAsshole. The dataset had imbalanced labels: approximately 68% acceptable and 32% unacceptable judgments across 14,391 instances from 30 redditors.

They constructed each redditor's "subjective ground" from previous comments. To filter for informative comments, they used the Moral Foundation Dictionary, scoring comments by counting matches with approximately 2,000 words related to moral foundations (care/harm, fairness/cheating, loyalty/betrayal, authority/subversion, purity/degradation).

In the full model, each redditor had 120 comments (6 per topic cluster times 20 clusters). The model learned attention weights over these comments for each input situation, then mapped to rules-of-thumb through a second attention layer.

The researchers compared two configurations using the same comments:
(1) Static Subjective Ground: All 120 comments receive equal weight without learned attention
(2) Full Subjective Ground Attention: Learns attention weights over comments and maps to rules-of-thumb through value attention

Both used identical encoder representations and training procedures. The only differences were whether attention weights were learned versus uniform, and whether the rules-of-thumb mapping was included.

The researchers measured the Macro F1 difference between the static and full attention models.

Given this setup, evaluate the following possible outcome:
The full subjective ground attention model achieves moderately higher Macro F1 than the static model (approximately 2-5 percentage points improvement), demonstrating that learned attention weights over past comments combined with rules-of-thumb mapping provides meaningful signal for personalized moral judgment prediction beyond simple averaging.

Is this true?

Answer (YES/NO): NO